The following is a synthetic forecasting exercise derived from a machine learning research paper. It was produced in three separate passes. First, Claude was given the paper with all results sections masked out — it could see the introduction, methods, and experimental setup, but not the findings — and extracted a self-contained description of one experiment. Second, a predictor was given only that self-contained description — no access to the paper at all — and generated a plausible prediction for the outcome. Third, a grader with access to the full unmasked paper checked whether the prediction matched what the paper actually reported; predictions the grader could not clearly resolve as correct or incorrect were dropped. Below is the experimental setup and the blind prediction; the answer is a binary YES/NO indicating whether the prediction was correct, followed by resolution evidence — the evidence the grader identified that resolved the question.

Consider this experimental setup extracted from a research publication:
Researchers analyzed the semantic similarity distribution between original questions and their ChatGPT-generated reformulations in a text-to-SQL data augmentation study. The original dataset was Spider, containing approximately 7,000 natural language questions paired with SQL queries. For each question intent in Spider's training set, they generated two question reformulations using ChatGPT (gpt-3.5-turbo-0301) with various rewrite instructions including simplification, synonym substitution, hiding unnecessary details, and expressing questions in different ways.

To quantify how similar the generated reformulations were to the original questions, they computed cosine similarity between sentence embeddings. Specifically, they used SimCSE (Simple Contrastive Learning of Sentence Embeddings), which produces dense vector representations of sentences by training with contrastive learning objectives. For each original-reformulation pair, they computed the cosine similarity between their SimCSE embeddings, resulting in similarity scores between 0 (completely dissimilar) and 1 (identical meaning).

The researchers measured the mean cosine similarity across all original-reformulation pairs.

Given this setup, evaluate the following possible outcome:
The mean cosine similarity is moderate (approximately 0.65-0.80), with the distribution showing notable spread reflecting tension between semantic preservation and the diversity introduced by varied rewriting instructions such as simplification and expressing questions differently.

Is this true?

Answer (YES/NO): NO